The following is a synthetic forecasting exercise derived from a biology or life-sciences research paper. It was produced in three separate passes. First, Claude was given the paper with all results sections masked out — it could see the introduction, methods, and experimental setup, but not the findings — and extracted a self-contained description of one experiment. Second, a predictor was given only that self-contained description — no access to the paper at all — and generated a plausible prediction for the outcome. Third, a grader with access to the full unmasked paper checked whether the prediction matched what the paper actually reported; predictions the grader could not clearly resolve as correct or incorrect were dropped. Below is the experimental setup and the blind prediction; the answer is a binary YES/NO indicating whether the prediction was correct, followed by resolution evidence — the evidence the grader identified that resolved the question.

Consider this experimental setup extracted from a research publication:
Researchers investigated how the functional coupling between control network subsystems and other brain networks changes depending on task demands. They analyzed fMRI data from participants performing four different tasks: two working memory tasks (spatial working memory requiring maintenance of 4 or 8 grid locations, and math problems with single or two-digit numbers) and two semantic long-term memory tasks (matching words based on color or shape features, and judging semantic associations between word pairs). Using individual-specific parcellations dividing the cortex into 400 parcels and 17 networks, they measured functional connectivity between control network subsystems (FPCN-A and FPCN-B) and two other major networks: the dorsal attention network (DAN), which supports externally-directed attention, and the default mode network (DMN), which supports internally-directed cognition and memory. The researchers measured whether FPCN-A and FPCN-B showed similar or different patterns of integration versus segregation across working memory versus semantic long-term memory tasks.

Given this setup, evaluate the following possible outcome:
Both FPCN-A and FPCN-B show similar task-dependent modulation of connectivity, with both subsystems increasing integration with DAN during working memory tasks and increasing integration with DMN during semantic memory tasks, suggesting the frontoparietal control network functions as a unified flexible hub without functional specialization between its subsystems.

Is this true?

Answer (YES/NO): NO